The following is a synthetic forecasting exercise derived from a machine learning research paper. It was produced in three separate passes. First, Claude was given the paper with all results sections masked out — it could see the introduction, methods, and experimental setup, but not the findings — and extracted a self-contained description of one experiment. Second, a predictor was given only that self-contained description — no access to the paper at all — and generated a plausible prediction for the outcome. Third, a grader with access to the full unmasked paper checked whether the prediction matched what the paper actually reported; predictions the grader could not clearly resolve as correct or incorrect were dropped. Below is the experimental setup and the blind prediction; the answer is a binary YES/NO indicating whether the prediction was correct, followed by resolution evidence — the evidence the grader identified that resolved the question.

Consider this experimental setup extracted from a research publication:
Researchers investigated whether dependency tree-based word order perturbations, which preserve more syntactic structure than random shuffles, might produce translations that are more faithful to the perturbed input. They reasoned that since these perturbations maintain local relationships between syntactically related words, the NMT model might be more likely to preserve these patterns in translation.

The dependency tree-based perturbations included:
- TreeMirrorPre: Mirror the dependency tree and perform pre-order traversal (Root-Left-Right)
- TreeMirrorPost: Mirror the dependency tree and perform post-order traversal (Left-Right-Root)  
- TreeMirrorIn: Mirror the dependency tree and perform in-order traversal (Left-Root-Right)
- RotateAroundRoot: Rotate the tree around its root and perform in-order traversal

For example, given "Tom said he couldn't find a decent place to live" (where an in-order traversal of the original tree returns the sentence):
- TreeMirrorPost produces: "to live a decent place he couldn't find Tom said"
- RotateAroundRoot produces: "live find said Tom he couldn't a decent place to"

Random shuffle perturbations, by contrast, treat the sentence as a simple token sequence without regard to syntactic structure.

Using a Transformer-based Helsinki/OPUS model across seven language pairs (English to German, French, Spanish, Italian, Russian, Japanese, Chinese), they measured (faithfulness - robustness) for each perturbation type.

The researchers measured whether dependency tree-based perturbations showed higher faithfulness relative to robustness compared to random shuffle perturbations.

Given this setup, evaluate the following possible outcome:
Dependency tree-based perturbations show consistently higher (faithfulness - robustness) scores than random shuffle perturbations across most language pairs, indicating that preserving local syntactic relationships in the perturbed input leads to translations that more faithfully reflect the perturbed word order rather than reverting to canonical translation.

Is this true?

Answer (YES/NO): NO